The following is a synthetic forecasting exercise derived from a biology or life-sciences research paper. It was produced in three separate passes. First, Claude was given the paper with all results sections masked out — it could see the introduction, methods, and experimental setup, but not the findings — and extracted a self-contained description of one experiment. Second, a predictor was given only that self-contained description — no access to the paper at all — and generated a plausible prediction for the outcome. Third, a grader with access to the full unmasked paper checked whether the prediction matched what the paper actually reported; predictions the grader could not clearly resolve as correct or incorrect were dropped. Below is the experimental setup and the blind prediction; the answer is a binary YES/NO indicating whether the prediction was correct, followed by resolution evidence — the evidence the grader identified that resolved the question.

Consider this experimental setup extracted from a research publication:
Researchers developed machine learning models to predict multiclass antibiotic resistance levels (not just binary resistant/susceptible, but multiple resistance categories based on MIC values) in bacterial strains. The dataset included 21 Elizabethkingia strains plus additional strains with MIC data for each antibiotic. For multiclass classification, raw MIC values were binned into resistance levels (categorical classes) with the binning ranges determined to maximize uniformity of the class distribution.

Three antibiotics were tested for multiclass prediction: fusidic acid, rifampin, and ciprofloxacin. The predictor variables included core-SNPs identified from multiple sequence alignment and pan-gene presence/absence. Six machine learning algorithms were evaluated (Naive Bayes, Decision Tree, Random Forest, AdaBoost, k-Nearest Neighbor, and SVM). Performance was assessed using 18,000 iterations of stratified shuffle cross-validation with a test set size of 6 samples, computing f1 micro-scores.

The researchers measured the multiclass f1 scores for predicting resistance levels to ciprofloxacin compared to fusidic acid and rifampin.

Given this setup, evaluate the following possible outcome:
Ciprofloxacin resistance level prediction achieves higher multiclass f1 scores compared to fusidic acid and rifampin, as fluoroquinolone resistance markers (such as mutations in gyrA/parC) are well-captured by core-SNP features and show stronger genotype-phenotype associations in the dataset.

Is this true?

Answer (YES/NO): NO